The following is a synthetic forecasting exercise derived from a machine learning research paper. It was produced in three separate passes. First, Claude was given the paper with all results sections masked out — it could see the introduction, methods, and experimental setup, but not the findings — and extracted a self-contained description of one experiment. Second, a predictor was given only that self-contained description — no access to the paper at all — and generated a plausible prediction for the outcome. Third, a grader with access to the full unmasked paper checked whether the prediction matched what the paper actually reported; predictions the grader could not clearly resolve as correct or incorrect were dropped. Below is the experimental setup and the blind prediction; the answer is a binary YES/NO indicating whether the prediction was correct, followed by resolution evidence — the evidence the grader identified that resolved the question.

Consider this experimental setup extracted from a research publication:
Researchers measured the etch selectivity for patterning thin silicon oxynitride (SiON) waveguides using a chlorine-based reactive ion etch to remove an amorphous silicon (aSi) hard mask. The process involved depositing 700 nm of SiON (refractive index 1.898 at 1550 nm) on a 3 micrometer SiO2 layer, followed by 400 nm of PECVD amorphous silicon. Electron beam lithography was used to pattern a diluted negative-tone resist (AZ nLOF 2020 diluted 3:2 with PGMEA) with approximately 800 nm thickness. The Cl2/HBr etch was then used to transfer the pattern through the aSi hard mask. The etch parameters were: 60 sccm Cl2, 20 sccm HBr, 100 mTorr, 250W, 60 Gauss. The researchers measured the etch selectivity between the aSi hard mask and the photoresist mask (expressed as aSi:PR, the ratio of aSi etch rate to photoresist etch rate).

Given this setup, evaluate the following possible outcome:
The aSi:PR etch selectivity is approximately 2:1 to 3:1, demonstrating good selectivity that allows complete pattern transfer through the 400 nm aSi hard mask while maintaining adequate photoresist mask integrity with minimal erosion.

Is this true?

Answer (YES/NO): NO